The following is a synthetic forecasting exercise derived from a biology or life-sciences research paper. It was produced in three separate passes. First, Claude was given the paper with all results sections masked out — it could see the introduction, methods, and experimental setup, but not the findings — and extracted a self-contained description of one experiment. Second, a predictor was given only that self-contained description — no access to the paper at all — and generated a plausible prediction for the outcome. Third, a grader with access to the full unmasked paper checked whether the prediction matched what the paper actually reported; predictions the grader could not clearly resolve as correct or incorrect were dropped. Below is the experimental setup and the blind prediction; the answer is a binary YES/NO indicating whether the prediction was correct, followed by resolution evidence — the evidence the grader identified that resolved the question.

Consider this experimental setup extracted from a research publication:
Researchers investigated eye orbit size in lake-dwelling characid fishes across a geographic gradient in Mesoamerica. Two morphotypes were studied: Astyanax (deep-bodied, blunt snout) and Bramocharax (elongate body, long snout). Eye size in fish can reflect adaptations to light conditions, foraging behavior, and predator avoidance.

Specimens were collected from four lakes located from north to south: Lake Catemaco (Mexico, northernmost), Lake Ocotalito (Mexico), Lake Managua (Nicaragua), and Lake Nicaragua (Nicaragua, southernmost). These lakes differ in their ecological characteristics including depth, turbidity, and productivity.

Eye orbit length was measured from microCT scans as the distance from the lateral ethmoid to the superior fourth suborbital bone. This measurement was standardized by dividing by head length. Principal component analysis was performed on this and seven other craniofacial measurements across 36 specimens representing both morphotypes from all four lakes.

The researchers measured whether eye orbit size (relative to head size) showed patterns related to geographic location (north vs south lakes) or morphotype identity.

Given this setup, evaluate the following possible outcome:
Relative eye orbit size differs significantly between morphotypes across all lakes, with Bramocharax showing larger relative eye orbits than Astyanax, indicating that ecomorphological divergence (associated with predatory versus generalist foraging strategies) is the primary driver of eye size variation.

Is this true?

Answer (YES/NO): NO